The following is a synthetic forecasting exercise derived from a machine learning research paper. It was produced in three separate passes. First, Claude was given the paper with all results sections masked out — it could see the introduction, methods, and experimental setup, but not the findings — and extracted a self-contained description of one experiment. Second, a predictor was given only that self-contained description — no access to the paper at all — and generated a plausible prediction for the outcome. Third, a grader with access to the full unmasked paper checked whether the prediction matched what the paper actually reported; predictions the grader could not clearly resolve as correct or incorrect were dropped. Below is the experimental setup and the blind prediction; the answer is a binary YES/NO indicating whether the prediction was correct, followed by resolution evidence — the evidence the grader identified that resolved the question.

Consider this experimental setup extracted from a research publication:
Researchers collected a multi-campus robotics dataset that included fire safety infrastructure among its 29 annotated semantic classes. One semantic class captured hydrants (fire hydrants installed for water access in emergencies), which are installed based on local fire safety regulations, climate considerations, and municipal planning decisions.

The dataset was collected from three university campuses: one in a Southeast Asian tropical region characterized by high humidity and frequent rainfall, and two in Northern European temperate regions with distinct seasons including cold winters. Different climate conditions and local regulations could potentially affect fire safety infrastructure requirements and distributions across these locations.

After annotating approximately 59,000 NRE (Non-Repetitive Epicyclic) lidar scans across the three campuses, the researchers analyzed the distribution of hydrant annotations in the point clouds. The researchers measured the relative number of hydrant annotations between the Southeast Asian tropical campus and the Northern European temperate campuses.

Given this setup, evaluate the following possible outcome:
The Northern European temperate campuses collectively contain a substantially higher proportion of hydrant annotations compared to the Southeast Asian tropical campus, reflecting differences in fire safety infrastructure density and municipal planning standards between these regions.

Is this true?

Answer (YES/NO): NO